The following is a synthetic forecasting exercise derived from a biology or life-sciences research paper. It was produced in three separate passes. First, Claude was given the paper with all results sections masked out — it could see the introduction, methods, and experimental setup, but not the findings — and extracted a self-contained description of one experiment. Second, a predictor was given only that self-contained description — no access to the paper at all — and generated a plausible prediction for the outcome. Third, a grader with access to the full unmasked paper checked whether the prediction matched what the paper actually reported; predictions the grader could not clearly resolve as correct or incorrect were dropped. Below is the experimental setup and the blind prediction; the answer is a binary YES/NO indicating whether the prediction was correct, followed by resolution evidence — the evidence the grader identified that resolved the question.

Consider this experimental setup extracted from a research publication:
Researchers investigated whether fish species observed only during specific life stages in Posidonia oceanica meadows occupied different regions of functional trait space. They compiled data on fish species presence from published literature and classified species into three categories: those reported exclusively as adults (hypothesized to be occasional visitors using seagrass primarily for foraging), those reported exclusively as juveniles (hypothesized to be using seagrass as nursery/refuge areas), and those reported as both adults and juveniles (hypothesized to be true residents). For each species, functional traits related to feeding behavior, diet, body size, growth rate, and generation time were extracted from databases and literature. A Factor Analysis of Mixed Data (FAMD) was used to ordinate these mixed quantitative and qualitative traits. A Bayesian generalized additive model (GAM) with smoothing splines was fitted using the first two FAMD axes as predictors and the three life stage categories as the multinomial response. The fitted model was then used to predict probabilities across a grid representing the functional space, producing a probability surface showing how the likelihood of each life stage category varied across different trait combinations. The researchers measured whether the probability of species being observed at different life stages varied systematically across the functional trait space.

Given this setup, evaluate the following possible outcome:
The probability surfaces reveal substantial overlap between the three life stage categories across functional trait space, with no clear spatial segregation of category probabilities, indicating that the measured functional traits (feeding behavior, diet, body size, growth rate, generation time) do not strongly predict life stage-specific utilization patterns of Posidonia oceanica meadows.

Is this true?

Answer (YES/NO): NO